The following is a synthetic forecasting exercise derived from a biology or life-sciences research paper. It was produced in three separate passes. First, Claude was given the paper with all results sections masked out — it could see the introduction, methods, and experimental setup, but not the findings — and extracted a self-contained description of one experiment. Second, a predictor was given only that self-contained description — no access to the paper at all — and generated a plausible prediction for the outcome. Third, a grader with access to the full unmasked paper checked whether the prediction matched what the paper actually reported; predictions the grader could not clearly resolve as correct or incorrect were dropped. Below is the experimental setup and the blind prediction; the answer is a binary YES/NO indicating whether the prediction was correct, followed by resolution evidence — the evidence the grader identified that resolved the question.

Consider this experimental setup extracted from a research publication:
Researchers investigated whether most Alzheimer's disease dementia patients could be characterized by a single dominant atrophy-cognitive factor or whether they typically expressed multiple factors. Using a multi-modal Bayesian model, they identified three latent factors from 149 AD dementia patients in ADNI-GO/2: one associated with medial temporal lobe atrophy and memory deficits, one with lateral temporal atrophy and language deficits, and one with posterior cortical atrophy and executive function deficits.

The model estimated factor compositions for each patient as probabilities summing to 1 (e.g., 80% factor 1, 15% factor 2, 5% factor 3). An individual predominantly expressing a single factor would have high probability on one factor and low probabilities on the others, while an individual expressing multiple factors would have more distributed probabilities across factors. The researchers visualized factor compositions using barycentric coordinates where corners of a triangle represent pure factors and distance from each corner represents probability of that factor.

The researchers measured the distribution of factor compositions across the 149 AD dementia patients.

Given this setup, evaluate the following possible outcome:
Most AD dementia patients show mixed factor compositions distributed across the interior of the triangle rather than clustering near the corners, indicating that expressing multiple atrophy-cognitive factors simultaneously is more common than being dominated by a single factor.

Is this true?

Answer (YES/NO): YES